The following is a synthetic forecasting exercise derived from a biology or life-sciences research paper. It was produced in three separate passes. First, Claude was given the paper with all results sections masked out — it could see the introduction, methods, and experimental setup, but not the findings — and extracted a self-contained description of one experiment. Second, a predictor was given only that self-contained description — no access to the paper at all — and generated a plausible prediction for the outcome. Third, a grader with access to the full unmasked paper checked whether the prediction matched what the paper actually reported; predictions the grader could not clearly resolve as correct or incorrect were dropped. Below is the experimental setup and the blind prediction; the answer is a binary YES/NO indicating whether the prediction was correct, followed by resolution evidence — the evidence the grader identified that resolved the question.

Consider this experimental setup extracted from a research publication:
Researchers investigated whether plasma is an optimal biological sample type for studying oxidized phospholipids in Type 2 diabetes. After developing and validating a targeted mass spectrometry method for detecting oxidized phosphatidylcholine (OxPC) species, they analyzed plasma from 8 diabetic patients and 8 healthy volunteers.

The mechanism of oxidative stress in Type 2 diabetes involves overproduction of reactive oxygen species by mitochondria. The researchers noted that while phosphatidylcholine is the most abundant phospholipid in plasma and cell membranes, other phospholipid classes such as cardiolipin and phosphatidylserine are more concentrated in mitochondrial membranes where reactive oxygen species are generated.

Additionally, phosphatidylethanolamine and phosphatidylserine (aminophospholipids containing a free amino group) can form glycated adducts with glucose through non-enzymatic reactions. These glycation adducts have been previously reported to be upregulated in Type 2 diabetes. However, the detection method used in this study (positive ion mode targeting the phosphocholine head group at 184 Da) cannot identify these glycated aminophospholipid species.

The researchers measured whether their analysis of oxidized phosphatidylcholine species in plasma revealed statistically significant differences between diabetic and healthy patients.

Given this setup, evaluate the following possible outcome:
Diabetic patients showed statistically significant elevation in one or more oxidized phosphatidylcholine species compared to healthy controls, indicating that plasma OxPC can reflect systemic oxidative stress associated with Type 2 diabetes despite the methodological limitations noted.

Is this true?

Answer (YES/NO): NO